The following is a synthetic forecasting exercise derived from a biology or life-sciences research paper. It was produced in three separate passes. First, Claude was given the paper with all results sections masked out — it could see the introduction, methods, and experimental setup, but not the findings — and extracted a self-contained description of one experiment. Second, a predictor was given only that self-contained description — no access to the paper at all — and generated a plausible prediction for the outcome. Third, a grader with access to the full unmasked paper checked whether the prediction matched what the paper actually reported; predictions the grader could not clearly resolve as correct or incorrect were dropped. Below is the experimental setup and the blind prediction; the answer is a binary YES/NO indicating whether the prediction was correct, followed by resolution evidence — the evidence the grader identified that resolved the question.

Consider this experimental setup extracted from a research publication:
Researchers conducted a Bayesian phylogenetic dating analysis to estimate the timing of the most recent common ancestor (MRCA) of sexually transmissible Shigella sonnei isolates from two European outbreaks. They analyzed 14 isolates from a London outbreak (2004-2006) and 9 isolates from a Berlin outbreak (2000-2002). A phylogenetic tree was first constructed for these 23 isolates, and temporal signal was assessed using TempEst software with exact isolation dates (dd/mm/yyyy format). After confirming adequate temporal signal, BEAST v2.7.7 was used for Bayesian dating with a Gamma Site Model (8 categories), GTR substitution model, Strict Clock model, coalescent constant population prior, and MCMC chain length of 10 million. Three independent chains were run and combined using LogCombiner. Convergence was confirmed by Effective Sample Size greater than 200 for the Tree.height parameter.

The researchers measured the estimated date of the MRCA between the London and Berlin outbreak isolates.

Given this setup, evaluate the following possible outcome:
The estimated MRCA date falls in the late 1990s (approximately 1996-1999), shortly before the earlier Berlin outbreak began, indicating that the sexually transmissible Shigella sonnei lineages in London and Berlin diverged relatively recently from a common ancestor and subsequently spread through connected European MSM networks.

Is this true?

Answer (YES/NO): YES